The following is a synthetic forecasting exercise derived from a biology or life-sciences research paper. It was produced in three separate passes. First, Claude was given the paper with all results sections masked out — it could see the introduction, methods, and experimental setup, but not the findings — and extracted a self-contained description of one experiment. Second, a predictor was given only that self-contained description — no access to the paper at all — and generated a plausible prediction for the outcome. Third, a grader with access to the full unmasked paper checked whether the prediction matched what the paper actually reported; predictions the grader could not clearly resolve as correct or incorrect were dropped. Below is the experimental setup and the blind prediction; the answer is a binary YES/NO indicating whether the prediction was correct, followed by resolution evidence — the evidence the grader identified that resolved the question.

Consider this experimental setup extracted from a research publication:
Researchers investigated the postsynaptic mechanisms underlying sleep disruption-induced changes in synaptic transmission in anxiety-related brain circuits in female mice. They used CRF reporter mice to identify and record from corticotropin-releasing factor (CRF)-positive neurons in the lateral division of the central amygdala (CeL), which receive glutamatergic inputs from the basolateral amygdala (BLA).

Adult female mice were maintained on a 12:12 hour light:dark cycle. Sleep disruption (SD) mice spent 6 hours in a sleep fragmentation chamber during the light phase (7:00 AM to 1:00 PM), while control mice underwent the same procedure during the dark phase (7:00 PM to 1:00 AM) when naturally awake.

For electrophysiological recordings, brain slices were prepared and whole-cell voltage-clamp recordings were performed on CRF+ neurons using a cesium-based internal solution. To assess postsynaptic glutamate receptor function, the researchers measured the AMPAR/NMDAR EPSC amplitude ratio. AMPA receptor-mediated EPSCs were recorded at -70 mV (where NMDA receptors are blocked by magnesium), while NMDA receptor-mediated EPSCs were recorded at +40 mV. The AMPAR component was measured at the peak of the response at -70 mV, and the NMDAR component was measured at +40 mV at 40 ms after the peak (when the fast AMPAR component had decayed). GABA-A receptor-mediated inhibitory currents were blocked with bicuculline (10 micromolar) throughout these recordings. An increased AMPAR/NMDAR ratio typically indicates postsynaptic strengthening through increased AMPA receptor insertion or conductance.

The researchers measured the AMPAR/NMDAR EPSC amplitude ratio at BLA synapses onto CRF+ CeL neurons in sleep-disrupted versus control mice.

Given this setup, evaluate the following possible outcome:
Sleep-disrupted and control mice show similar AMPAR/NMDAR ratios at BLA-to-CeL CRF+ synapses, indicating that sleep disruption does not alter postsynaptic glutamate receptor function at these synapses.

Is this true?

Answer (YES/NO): NO